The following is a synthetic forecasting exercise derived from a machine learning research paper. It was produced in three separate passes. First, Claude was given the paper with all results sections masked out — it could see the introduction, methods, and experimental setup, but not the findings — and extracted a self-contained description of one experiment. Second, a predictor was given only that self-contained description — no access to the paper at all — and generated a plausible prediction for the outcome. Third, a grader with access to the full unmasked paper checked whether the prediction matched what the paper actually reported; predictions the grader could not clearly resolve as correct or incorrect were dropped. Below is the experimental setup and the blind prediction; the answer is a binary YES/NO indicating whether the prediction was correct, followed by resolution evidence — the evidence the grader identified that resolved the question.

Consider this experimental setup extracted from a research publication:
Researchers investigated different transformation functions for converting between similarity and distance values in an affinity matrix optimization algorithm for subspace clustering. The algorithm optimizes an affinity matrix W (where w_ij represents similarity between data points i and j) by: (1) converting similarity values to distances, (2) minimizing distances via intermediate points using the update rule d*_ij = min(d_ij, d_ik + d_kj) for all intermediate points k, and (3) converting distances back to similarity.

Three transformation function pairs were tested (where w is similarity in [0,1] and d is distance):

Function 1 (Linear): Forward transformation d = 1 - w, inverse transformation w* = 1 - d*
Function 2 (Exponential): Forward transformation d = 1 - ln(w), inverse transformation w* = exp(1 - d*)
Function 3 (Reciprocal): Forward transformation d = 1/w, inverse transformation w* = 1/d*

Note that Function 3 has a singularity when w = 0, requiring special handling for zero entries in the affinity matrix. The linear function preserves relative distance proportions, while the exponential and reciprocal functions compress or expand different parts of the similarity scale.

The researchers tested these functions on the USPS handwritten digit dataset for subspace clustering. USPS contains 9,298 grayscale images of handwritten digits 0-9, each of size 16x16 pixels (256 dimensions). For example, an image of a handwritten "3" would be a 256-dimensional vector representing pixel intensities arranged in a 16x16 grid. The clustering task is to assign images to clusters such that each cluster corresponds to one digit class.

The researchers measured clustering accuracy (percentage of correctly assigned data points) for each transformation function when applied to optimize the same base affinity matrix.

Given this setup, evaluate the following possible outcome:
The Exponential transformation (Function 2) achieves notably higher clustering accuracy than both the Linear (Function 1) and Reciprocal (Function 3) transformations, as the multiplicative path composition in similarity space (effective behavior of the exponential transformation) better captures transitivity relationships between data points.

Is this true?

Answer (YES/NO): NO